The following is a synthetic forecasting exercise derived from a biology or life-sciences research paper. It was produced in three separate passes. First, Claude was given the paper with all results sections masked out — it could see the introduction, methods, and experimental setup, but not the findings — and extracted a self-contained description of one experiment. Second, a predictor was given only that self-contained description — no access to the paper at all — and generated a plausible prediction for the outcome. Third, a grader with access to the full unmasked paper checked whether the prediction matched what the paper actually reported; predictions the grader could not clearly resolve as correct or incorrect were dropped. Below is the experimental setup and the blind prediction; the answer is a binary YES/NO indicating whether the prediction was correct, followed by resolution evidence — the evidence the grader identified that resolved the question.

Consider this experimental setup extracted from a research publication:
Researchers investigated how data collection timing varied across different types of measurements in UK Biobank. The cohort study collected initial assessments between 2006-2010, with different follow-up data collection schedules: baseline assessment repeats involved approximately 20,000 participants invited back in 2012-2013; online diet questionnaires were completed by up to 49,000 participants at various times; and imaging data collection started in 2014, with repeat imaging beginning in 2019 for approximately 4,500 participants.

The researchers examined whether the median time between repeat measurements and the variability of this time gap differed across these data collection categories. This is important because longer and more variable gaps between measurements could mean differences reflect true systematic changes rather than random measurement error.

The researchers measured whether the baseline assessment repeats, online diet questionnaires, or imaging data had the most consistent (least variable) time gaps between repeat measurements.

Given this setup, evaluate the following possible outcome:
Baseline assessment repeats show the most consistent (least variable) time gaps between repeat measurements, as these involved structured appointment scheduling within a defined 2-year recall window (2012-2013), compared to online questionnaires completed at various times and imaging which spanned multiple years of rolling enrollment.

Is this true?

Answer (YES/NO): NO